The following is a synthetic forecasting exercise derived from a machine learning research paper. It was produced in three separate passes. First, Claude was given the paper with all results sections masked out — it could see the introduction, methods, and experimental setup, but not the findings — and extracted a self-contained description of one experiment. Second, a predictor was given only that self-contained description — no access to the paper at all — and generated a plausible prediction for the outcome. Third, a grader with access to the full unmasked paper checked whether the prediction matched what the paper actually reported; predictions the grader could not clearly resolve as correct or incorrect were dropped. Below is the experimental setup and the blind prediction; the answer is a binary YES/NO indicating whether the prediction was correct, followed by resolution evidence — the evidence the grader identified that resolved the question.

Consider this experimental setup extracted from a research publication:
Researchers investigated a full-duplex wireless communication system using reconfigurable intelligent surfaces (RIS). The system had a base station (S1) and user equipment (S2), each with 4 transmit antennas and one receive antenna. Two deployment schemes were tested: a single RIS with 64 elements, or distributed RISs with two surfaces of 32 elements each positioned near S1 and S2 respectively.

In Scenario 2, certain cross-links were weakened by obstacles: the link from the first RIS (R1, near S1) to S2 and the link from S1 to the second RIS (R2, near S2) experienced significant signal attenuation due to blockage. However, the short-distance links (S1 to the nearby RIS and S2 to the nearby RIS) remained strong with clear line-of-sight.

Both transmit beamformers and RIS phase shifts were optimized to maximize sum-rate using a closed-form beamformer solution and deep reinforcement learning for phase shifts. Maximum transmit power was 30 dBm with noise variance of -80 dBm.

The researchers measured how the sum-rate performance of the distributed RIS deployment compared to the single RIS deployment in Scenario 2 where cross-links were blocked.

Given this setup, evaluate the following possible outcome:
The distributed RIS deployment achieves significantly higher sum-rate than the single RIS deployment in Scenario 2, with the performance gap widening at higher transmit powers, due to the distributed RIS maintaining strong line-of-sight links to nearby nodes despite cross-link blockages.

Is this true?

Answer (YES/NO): NO